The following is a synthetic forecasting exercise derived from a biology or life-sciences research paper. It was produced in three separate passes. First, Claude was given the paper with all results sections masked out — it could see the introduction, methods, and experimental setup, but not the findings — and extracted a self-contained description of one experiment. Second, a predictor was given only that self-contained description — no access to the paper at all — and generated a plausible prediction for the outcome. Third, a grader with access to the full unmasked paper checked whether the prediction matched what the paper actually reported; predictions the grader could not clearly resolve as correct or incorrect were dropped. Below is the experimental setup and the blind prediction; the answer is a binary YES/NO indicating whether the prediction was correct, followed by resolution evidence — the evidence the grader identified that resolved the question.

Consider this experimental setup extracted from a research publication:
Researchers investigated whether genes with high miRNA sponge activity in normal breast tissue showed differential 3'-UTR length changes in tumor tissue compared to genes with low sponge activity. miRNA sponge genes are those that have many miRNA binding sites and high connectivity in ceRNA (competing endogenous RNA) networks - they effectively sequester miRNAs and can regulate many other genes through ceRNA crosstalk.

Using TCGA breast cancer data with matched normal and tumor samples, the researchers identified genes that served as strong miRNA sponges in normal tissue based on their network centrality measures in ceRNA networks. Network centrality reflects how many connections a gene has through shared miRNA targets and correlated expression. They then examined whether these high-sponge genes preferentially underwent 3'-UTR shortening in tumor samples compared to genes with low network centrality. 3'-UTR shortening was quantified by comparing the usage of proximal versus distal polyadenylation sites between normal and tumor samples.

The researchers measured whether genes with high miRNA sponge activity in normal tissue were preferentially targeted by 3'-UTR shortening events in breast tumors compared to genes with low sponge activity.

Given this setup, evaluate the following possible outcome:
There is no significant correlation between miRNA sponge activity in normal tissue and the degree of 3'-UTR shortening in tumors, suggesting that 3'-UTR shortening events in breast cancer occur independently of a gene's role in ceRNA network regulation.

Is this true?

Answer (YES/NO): NO